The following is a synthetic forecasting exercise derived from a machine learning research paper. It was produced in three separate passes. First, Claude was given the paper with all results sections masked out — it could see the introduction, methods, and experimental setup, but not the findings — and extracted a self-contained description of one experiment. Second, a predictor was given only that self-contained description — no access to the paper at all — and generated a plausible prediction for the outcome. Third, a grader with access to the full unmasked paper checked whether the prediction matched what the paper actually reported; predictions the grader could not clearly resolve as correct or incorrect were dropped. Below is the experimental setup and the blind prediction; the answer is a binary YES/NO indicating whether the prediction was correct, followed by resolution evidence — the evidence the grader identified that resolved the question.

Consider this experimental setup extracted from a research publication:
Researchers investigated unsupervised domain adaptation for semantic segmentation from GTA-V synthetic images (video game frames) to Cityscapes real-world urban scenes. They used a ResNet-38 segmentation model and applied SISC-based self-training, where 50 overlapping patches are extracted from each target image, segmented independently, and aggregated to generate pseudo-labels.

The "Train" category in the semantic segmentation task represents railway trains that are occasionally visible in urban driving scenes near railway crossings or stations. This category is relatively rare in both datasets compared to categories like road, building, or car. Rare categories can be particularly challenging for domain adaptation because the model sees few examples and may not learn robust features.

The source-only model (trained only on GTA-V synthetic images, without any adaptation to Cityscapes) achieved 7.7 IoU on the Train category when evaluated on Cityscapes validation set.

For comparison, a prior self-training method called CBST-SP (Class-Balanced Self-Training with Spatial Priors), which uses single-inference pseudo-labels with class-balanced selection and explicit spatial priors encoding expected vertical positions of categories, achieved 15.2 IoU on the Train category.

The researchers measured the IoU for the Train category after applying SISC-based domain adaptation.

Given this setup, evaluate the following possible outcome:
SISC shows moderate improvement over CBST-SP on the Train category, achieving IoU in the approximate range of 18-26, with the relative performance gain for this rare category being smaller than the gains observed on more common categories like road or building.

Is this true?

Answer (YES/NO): NO